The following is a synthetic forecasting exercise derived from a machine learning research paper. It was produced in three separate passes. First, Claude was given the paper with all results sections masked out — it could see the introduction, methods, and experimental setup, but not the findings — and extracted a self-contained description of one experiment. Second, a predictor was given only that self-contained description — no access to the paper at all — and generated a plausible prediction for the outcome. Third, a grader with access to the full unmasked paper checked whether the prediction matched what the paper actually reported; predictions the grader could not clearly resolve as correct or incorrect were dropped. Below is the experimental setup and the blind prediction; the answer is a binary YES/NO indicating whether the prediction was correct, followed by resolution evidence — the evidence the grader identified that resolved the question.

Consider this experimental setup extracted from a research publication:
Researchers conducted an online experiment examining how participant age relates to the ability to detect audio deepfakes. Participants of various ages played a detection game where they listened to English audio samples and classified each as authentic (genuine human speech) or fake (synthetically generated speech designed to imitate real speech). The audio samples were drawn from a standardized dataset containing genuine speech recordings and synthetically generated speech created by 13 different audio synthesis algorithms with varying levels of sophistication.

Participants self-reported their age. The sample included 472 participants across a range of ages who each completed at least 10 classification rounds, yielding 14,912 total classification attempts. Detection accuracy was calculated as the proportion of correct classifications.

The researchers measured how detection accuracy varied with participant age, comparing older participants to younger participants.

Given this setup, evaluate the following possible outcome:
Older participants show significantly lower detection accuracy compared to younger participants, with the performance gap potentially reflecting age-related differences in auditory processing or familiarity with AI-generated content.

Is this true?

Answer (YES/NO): YES